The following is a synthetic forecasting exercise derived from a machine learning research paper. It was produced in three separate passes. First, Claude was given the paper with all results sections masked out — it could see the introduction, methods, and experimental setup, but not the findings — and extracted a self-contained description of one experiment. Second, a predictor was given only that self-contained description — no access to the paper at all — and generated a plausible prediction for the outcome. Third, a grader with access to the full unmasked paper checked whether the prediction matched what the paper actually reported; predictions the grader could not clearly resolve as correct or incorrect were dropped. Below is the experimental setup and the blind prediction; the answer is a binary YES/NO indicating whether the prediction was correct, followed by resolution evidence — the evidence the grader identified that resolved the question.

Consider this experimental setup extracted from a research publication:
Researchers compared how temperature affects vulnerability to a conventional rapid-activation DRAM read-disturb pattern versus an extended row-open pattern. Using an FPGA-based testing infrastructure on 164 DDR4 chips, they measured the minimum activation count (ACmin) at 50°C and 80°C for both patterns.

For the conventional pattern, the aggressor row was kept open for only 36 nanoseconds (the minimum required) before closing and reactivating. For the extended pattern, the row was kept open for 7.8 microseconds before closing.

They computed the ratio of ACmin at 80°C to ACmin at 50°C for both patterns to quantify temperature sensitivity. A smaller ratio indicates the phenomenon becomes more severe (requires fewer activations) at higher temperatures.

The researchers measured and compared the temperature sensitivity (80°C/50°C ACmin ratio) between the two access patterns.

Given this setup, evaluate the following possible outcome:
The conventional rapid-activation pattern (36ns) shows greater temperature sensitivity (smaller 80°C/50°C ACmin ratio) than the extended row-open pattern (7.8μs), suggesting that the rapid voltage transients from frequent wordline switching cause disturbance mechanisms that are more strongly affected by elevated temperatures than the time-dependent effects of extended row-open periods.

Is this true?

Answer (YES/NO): NO